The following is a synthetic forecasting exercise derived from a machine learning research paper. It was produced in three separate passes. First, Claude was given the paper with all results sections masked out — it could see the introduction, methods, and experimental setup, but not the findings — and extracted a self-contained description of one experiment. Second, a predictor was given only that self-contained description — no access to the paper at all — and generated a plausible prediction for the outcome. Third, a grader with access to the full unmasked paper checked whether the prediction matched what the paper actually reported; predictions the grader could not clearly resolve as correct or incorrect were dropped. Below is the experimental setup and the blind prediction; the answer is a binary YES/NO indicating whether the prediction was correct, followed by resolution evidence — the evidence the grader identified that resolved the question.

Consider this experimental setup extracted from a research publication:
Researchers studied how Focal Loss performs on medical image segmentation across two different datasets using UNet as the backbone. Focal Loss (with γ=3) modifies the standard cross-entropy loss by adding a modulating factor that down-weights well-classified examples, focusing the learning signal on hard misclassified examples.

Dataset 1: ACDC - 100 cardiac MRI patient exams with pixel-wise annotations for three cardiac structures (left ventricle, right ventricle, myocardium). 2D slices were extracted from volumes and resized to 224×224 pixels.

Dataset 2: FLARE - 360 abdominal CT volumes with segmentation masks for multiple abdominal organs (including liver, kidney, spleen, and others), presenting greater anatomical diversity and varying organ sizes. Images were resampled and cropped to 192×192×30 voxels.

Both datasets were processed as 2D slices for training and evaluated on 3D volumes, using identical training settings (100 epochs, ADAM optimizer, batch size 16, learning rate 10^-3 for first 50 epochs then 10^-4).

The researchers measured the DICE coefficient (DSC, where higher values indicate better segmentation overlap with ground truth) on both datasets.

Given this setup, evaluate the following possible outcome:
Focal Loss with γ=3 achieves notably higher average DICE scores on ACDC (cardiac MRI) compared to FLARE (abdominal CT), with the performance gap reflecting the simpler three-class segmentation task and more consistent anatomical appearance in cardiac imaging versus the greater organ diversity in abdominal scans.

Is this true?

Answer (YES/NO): NO